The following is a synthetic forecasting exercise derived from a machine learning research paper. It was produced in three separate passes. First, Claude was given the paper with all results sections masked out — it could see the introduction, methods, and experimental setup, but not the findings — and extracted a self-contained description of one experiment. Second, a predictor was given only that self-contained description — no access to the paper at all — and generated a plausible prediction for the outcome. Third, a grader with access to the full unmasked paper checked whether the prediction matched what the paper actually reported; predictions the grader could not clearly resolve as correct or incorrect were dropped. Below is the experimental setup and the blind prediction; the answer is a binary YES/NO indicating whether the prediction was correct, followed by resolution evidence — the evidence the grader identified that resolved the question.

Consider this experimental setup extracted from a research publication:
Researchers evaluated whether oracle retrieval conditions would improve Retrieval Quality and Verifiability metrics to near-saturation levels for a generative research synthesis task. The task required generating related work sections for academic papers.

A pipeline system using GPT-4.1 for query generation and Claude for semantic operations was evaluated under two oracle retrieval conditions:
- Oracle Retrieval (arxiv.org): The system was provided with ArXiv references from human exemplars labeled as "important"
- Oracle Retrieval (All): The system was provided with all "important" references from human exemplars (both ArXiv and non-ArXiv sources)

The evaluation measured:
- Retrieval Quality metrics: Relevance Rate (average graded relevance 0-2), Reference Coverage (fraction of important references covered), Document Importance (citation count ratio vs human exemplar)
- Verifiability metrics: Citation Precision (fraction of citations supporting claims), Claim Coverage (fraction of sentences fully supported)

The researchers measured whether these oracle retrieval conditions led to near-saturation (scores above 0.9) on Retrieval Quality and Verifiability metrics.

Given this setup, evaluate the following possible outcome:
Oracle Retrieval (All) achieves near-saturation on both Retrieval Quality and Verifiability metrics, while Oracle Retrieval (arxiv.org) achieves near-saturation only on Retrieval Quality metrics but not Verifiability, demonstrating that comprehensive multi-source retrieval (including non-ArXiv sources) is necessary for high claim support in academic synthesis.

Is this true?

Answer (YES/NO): NO